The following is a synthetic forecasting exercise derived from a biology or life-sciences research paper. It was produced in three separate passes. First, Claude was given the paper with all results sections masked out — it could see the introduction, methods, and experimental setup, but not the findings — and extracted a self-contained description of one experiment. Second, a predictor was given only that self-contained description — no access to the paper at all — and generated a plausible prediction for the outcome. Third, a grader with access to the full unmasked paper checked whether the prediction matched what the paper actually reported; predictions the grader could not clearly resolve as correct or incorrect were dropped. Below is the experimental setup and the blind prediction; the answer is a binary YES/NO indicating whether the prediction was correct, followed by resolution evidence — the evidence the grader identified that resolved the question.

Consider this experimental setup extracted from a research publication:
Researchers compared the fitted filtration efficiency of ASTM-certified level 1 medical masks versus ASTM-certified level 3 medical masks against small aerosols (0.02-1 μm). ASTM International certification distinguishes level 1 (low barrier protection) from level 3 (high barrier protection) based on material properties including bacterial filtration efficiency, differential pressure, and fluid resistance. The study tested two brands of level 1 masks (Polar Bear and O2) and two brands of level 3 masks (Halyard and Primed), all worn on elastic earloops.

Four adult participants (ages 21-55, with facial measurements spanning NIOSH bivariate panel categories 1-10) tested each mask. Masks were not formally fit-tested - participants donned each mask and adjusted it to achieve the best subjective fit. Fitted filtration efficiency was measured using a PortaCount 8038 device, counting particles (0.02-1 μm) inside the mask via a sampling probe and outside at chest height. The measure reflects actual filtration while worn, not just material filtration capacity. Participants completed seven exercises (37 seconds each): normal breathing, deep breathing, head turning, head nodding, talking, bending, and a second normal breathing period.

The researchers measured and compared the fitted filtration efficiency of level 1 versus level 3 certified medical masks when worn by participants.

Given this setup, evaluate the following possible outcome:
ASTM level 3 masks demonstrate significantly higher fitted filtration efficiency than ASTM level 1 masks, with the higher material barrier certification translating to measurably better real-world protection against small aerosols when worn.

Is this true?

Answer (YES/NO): NO